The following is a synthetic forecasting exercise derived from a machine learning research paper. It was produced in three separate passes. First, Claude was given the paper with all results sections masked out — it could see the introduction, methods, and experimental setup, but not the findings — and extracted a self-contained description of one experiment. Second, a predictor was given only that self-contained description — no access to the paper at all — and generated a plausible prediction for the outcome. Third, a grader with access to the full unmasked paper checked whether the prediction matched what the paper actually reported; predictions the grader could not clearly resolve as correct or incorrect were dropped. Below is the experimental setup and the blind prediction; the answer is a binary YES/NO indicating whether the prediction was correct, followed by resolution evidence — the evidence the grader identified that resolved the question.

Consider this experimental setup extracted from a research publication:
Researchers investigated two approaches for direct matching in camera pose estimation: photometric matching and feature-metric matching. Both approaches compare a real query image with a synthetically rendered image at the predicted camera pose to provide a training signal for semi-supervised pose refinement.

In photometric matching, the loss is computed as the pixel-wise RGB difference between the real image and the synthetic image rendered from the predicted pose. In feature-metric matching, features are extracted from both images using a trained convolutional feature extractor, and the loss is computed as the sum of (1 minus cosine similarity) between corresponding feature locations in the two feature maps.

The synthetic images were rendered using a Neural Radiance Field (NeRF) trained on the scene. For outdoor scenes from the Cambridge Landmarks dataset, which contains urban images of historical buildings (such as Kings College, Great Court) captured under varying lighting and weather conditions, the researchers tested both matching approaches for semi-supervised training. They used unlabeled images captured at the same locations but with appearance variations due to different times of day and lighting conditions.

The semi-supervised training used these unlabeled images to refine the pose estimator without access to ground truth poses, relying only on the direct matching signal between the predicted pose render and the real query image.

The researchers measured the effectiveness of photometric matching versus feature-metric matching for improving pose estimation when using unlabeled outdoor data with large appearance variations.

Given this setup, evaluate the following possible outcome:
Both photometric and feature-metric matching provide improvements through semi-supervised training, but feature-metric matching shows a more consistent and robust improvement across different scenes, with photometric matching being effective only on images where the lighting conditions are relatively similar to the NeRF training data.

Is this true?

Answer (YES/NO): NO